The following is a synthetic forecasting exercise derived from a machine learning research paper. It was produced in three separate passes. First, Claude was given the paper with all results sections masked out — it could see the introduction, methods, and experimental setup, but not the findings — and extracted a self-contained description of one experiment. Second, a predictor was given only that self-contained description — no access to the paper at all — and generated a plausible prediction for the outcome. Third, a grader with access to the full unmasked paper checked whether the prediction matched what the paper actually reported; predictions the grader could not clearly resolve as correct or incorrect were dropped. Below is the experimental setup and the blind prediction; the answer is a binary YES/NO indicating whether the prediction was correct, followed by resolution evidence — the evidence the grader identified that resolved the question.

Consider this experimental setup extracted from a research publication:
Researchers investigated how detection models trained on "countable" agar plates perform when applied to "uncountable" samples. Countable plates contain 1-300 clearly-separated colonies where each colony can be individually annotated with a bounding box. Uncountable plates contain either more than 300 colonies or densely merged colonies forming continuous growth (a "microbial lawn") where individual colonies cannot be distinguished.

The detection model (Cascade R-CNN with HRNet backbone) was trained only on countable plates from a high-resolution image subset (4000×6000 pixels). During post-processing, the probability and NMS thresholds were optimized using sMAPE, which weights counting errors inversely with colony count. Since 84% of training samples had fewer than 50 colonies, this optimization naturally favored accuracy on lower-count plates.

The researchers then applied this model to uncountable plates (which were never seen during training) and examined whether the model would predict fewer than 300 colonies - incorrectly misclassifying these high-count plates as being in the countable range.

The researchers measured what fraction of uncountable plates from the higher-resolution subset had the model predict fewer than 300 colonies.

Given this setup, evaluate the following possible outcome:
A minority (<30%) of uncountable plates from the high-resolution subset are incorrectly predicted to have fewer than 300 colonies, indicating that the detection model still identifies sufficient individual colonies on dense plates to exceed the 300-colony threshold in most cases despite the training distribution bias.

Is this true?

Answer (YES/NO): NO